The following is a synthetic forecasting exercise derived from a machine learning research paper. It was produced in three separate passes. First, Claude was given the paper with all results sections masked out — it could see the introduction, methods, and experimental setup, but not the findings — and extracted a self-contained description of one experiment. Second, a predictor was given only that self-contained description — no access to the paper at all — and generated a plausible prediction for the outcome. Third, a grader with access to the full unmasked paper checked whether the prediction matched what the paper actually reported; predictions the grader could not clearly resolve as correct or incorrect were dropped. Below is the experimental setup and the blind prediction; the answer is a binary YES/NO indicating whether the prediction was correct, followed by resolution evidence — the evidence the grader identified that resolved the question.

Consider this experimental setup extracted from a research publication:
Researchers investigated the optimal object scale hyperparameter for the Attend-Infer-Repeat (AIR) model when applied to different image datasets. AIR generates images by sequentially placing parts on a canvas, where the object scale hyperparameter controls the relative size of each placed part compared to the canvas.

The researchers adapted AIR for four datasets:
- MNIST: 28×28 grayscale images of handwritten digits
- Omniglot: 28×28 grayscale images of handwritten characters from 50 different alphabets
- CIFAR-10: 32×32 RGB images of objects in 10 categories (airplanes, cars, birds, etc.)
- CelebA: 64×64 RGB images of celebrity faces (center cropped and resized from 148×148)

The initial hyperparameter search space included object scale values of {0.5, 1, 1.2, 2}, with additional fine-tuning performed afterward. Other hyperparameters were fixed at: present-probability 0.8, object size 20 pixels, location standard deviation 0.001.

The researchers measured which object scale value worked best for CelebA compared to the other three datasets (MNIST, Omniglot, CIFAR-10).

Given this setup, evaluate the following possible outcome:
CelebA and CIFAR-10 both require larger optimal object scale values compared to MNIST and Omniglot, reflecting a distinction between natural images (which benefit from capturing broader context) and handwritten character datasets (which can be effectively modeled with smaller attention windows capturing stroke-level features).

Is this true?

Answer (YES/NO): NO